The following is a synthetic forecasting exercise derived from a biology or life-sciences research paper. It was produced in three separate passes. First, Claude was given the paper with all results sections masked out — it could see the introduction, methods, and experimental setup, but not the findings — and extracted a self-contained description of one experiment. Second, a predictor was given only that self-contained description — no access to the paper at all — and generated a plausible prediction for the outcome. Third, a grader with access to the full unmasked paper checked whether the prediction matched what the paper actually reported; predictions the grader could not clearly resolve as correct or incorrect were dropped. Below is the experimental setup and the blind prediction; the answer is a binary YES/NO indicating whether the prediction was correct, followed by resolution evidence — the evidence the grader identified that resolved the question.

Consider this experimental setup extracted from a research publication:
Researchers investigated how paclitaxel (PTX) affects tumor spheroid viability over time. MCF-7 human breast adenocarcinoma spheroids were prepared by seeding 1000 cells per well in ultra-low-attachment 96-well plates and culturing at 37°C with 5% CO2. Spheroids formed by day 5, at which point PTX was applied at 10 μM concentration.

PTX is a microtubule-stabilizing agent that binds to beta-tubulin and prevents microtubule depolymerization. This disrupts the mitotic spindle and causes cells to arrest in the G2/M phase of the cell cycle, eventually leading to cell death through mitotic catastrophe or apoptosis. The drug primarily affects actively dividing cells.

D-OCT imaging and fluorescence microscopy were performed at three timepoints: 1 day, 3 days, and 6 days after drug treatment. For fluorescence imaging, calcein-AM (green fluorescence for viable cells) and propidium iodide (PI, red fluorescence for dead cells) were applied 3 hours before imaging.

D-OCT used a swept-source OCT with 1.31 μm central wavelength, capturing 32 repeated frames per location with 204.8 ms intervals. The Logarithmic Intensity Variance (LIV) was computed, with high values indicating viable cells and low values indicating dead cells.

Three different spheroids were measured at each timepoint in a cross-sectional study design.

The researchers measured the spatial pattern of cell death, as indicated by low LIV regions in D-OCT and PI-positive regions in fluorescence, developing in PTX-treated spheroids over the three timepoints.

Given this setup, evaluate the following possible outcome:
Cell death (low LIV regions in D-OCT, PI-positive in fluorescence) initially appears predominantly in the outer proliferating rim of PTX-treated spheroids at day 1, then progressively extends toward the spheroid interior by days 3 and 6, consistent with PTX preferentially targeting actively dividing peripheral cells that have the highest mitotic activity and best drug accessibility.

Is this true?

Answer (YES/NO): NO